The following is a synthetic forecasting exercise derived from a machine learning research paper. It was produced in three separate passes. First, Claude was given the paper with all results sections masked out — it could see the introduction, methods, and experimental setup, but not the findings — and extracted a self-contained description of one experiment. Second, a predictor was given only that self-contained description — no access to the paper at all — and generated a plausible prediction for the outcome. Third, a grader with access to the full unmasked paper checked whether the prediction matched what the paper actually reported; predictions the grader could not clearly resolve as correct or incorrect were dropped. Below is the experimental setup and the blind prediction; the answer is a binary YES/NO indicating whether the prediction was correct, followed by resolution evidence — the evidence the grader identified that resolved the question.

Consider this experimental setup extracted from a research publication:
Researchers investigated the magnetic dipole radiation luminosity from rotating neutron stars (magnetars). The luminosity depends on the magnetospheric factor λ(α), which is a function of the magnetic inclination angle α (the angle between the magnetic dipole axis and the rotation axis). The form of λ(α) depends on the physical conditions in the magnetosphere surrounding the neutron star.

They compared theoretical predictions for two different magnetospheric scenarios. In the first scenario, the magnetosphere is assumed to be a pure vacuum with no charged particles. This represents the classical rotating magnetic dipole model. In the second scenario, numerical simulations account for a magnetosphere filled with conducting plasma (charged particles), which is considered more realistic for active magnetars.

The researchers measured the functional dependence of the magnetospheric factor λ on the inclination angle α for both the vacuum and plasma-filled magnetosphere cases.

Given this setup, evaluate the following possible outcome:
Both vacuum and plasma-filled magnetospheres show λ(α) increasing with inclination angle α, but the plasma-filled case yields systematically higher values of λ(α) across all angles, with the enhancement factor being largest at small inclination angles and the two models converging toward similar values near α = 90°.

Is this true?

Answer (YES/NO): NO